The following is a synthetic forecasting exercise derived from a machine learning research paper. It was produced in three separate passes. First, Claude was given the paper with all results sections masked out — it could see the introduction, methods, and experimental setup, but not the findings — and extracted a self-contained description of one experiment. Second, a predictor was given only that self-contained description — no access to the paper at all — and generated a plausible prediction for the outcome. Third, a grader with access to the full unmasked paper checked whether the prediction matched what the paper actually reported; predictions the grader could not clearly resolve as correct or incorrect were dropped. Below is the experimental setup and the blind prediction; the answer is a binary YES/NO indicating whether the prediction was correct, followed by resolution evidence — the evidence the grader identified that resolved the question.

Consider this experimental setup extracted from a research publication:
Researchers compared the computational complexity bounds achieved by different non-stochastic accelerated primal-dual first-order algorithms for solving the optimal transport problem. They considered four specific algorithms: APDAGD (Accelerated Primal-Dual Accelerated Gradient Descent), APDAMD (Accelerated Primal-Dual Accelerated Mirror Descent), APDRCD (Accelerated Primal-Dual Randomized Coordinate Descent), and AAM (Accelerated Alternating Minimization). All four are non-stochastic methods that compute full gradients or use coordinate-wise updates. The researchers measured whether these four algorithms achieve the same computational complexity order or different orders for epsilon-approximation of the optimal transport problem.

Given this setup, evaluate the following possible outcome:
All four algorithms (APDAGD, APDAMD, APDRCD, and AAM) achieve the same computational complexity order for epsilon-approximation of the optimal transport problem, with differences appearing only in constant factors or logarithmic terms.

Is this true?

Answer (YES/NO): YES